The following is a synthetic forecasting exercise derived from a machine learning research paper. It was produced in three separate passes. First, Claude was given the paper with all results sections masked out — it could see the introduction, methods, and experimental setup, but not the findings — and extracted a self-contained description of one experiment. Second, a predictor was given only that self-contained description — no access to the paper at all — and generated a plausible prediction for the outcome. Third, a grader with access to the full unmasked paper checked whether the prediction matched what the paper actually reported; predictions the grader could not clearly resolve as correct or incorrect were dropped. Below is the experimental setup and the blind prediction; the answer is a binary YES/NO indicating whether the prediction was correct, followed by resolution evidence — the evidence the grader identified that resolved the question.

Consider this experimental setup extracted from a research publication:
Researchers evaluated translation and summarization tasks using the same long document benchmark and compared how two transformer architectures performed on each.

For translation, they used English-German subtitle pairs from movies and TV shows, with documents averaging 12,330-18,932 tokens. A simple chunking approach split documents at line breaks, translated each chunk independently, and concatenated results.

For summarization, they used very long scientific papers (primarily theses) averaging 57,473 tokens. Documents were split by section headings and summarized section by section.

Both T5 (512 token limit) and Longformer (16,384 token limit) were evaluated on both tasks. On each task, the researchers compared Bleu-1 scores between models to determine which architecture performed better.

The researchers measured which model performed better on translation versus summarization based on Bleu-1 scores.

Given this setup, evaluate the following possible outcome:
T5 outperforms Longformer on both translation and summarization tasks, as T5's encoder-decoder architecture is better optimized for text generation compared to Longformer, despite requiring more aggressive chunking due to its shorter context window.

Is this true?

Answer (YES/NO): NO